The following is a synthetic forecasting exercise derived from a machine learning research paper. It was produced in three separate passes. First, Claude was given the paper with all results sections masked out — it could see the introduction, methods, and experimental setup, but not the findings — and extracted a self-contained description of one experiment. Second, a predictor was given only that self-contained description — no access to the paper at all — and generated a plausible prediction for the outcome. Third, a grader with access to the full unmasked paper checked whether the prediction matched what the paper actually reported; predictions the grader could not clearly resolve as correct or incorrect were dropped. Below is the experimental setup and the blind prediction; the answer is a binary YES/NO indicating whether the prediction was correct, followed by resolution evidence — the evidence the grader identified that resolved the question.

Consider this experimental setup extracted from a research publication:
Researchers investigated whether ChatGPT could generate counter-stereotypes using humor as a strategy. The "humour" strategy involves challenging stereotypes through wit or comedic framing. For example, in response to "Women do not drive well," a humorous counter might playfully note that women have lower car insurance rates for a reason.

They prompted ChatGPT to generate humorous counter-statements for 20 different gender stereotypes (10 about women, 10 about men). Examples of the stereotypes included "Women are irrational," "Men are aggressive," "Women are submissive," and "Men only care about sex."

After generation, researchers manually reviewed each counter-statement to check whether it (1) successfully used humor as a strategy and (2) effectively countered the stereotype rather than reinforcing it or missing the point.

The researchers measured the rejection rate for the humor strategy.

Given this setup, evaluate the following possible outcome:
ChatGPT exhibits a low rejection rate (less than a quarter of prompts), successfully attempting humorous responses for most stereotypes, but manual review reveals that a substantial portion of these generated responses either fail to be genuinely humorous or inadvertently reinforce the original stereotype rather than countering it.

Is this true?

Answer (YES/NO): NO